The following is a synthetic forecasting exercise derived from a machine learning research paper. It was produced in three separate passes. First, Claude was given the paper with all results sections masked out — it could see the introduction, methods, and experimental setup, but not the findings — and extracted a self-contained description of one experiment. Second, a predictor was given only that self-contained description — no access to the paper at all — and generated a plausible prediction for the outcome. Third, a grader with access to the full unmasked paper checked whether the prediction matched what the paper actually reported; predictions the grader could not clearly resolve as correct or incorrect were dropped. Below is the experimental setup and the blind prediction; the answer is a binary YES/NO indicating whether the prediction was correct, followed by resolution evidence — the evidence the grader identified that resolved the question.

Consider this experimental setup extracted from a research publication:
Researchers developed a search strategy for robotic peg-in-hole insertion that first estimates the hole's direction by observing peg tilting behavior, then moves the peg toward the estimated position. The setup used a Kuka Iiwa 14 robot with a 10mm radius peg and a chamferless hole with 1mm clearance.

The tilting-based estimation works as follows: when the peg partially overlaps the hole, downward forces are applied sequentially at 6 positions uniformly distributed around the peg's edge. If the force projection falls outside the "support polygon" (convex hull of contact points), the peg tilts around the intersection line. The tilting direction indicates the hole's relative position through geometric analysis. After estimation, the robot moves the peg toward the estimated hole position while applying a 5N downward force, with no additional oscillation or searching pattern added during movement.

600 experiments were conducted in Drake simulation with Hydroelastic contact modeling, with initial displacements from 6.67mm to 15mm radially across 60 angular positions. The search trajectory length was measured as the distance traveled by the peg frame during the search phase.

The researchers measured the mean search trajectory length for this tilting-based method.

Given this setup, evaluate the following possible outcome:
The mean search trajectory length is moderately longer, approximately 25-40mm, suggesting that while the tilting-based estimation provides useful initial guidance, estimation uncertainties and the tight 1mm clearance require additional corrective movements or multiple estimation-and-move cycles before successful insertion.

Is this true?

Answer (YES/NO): NO